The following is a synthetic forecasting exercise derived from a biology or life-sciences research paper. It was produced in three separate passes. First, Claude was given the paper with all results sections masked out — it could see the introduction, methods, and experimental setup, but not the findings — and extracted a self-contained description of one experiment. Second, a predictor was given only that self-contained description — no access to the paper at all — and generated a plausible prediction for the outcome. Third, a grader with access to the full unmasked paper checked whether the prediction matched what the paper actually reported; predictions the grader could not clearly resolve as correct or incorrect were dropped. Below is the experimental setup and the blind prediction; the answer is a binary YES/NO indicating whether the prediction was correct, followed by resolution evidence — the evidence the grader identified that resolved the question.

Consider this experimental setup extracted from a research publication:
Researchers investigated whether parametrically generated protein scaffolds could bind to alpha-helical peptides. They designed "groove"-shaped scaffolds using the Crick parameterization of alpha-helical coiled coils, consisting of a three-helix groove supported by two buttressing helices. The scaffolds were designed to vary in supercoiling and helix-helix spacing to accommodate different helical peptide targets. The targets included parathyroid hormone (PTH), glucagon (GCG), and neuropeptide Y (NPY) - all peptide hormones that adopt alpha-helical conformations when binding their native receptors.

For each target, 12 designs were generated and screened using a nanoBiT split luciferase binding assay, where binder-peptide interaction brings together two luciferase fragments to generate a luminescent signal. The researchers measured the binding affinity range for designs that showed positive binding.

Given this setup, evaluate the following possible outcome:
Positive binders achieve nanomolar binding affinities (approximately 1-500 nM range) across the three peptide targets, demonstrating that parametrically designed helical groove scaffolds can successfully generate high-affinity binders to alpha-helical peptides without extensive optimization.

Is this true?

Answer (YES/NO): NO